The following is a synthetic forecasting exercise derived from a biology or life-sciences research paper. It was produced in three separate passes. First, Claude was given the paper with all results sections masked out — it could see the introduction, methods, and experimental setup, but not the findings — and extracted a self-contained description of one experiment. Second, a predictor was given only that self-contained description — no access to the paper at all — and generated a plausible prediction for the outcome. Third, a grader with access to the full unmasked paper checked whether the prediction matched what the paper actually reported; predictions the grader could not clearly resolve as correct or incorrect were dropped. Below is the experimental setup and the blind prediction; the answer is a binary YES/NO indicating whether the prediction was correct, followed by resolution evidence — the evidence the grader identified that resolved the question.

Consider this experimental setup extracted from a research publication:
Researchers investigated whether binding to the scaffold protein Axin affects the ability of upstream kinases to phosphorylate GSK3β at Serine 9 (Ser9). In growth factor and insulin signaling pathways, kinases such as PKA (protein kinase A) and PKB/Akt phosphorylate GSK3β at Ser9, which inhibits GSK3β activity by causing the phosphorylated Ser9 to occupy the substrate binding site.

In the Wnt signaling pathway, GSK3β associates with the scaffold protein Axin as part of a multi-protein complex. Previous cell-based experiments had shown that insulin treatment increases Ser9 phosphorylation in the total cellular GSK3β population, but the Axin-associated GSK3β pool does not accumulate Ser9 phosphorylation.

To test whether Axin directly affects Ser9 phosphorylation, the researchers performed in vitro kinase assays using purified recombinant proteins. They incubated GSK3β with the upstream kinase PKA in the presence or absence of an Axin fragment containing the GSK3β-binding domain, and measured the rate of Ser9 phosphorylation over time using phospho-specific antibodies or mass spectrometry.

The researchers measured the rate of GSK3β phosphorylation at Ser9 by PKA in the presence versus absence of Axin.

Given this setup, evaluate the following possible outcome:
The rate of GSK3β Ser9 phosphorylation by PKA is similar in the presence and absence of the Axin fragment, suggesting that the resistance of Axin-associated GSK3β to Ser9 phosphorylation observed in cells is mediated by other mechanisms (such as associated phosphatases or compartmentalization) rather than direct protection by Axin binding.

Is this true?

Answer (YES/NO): NO